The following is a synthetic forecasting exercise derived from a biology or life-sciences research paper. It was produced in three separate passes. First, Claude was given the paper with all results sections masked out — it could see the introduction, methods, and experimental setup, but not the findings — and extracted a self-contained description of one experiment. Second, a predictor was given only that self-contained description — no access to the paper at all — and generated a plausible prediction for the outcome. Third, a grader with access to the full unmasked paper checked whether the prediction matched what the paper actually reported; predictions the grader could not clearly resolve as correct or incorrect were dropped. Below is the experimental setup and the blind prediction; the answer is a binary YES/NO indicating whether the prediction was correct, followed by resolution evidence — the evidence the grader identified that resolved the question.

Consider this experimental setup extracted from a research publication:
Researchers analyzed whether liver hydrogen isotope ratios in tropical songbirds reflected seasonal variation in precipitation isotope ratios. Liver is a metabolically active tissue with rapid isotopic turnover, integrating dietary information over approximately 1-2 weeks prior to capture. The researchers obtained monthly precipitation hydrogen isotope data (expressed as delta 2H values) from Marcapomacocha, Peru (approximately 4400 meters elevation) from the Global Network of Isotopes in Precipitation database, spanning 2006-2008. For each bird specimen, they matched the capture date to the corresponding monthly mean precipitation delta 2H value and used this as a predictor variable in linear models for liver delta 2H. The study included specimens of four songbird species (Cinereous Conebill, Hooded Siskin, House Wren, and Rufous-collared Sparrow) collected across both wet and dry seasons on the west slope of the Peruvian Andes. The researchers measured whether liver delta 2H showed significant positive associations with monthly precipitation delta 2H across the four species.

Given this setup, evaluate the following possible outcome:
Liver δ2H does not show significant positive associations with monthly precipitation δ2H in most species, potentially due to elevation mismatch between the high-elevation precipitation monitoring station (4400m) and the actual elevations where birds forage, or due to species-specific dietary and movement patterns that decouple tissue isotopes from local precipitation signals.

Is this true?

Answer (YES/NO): NO